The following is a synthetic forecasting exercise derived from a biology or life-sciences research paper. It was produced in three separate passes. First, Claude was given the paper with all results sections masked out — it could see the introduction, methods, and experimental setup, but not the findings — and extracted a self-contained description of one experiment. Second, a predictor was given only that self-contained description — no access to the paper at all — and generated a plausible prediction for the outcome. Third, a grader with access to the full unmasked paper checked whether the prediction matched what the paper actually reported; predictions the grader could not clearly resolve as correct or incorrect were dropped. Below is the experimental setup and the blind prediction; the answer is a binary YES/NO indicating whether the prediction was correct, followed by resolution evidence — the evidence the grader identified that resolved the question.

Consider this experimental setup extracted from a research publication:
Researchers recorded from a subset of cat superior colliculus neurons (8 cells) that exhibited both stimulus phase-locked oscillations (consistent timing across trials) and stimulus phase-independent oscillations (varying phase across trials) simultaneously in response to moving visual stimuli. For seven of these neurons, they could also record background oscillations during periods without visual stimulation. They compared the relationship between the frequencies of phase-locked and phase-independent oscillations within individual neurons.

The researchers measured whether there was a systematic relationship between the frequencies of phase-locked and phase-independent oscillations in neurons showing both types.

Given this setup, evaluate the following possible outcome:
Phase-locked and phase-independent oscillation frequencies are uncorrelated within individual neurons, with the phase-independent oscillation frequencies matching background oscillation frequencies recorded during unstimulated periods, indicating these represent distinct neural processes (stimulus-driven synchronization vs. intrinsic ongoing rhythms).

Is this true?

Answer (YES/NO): YES